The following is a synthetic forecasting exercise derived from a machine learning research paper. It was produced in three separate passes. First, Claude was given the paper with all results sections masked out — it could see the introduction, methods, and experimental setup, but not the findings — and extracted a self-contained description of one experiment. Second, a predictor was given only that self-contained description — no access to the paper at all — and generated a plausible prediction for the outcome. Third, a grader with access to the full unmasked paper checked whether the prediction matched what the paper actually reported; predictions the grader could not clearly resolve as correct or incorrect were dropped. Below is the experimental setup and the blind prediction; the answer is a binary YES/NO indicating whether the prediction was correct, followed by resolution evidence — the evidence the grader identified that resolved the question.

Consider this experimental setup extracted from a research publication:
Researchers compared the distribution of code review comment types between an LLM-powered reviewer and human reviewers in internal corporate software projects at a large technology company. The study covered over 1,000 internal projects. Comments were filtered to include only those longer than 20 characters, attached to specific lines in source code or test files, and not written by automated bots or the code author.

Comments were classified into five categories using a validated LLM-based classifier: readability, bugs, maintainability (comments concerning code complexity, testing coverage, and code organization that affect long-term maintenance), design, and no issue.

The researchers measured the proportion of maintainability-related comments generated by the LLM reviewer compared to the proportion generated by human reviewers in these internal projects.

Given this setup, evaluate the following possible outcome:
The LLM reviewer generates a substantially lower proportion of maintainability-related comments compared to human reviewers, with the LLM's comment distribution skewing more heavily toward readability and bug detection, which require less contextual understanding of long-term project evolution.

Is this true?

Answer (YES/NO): NO